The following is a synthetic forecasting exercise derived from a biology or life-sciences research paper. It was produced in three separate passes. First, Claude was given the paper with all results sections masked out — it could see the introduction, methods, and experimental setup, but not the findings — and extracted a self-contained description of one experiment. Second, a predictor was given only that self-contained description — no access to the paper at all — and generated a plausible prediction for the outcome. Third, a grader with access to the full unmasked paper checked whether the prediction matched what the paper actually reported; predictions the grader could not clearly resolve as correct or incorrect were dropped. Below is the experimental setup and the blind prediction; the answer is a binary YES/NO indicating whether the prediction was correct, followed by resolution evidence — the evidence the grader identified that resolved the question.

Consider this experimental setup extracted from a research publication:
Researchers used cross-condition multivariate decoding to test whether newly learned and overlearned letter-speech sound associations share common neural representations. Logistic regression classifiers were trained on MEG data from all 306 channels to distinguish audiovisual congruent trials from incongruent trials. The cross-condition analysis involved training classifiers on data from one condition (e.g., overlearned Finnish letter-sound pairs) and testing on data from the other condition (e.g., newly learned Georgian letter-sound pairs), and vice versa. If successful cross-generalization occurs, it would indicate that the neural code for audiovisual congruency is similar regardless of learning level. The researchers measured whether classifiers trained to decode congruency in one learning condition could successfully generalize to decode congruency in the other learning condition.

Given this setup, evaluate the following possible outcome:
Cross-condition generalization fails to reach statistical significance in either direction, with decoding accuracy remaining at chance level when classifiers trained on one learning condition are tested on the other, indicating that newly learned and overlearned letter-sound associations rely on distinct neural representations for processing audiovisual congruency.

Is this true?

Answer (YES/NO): NO